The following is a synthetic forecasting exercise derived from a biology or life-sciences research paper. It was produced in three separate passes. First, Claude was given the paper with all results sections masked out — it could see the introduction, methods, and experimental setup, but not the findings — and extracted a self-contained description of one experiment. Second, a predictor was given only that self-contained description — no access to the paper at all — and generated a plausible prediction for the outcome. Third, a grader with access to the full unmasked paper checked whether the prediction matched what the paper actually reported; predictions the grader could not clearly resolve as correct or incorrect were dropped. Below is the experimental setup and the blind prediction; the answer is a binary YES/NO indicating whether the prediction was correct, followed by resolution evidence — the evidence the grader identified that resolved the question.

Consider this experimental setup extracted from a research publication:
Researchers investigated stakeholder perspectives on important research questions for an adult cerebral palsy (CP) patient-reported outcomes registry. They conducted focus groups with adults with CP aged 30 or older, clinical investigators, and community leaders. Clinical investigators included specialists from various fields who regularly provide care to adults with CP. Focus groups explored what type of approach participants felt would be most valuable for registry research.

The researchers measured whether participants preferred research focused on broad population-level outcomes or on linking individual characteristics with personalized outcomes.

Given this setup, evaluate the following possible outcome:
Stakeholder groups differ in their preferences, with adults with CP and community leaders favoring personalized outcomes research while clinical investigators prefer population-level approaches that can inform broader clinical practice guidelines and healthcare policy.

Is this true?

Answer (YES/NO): NO